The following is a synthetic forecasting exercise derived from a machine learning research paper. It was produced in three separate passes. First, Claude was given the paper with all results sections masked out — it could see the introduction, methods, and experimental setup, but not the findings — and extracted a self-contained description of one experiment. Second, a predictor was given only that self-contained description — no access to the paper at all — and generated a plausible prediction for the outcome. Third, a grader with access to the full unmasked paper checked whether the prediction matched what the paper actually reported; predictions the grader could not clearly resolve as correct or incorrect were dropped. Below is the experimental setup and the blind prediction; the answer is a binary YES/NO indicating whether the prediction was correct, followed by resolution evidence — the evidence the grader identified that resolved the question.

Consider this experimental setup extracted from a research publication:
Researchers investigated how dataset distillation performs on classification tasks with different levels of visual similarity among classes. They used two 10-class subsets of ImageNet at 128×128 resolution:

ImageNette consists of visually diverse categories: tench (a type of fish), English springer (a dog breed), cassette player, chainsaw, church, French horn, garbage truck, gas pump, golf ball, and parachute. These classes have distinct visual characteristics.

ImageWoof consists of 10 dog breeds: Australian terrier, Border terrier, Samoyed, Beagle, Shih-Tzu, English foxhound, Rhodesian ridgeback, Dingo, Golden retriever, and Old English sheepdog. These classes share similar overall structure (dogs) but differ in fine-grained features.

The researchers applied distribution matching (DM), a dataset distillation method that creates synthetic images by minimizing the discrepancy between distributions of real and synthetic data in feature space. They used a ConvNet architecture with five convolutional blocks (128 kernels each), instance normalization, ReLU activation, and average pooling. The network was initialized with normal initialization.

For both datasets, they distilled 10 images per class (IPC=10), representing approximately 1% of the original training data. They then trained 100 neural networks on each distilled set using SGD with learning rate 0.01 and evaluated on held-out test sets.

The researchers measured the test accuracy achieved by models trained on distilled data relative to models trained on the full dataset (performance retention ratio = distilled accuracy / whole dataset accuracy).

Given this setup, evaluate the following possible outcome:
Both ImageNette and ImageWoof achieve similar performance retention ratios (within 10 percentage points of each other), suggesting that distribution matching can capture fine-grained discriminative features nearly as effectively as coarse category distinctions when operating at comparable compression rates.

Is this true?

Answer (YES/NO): NO